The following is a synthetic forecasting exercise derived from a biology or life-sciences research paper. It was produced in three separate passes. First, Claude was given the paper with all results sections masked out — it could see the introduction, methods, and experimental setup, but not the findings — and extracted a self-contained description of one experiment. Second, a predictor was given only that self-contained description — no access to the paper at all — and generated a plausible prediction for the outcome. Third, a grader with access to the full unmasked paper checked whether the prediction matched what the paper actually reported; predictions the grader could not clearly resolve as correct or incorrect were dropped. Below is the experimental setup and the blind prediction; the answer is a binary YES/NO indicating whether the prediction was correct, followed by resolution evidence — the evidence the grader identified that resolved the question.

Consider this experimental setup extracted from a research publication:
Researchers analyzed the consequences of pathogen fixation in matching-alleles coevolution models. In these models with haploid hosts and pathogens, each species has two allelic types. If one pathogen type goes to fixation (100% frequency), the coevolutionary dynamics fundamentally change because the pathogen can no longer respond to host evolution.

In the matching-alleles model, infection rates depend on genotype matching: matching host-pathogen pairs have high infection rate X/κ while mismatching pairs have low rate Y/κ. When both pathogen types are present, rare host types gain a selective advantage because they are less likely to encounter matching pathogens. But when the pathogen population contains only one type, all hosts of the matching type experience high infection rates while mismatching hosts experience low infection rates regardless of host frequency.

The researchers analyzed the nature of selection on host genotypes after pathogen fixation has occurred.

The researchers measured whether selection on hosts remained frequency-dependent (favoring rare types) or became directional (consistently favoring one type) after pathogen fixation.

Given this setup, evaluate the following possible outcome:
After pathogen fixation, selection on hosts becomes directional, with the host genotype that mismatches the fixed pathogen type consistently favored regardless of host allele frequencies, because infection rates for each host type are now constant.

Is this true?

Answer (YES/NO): YES